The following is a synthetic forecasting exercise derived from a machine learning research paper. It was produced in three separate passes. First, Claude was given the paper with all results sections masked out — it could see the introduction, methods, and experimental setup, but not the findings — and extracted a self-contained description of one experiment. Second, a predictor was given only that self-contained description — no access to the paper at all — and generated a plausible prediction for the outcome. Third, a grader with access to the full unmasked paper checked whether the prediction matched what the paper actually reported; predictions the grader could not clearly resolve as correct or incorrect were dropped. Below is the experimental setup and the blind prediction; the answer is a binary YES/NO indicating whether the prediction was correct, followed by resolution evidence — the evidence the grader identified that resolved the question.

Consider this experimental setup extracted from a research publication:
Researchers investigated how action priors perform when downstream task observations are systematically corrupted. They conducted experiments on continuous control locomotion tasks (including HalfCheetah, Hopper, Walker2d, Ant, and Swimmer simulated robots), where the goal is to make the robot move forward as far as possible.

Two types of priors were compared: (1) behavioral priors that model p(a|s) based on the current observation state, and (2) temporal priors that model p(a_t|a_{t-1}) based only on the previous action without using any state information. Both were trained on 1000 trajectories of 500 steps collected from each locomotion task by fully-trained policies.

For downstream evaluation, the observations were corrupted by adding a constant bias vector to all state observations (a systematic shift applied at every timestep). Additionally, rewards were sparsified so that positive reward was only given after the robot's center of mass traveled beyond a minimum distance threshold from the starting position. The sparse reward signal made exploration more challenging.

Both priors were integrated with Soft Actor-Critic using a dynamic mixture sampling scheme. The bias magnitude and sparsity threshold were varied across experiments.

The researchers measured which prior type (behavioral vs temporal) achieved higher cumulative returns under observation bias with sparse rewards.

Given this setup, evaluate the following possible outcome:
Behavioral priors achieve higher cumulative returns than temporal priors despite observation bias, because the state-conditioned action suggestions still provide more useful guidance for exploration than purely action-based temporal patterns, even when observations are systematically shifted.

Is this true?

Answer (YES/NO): NO